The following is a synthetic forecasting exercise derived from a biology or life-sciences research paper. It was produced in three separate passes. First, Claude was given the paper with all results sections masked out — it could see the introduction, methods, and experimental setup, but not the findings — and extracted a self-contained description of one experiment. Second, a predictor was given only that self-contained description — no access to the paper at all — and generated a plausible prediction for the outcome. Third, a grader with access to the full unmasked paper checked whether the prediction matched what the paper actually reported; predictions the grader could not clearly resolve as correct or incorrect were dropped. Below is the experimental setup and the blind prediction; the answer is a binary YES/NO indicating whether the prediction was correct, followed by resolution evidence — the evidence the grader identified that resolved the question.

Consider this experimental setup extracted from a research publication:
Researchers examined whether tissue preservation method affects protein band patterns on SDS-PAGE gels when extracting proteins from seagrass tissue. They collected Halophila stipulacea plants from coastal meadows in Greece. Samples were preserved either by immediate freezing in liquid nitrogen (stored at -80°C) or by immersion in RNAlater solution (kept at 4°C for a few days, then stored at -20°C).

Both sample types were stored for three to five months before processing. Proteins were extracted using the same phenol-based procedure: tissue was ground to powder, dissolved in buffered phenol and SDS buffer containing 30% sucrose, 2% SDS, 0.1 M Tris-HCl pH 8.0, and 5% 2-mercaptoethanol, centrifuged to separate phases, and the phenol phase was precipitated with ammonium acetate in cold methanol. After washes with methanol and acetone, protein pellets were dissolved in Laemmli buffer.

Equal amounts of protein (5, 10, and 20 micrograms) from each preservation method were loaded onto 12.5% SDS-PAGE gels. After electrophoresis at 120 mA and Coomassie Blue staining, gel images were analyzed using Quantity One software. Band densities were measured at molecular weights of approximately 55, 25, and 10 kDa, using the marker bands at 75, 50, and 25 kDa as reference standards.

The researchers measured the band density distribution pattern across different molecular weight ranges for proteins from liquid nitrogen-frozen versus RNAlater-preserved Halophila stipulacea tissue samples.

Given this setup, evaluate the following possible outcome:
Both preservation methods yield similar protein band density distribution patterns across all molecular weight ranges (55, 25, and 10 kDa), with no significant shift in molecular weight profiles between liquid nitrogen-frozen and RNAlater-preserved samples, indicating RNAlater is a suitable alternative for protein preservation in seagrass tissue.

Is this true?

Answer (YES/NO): NO